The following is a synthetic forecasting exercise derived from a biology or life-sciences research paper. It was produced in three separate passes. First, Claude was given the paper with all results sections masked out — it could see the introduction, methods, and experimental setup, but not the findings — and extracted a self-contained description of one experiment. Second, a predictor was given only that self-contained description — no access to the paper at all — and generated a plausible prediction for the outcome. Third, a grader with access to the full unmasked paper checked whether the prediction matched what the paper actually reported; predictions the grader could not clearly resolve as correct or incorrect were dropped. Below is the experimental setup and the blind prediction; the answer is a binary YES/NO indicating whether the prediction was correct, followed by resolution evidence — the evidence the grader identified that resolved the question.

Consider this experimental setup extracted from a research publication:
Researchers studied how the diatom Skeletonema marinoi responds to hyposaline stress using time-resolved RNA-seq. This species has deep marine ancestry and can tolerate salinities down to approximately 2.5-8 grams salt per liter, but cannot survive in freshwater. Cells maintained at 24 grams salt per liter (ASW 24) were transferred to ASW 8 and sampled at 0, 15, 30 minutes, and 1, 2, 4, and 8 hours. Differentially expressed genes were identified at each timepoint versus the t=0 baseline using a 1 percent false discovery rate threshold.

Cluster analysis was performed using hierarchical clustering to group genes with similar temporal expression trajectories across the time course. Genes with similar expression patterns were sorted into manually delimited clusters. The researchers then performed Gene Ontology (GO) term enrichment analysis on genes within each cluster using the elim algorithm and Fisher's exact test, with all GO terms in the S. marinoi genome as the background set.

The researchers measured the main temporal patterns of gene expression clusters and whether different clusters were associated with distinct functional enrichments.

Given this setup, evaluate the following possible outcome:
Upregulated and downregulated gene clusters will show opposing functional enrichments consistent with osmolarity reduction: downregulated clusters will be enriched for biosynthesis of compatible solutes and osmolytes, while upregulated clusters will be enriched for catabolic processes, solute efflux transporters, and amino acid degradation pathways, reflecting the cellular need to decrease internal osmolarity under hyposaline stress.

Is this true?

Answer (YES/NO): YES